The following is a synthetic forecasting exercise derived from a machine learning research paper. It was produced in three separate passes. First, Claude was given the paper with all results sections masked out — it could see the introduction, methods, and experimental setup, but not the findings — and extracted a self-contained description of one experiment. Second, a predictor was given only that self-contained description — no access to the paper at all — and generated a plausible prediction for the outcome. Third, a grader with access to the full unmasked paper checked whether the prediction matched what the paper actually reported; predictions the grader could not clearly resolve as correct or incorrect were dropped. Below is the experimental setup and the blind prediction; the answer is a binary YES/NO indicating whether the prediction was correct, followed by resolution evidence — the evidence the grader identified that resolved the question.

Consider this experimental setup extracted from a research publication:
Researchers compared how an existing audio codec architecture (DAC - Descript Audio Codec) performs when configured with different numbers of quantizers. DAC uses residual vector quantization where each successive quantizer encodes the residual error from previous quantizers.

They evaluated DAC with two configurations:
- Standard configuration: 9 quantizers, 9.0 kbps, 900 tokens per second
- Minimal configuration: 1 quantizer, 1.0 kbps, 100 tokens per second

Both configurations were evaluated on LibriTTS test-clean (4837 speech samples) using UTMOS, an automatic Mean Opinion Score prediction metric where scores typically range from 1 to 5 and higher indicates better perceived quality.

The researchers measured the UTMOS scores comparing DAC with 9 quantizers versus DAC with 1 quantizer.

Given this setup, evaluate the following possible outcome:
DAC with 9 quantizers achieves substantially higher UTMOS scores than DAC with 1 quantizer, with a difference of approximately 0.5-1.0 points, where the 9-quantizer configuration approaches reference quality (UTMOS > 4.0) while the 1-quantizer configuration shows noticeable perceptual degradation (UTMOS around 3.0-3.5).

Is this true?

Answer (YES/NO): NO